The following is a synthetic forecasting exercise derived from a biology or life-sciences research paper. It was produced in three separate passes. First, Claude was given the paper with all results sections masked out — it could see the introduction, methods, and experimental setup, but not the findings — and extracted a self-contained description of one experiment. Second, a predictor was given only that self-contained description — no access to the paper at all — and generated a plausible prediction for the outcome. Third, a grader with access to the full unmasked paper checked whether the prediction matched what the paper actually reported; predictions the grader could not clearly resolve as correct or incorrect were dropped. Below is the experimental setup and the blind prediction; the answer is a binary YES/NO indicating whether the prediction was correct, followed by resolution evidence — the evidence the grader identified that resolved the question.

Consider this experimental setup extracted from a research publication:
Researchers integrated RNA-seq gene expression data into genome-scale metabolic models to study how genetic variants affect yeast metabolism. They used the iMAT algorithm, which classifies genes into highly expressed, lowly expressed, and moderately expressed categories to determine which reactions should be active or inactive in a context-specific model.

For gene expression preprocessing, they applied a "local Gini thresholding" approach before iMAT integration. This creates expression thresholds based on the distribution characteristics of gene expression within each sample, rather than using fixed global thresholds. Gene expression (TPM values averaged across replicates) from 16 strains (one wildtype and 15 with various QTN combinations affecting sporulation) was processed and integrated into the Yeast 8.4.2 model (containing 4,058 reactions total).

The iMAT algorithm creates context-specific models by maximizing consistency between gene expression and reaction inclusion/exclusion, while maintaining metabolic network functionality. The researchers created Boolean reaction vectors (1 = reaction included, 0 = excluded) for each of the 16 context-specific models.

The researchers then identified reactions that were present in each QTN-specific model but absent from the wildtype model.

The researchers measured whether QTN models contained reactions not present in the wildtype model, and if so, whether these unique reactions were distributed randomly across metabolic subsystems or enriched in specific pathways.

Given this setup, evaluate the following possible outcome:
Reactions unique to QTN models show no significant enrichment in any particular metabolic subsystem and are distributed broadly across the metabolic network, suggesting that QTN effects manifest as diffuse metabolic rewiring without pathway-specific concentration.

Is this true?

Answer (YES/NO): NO